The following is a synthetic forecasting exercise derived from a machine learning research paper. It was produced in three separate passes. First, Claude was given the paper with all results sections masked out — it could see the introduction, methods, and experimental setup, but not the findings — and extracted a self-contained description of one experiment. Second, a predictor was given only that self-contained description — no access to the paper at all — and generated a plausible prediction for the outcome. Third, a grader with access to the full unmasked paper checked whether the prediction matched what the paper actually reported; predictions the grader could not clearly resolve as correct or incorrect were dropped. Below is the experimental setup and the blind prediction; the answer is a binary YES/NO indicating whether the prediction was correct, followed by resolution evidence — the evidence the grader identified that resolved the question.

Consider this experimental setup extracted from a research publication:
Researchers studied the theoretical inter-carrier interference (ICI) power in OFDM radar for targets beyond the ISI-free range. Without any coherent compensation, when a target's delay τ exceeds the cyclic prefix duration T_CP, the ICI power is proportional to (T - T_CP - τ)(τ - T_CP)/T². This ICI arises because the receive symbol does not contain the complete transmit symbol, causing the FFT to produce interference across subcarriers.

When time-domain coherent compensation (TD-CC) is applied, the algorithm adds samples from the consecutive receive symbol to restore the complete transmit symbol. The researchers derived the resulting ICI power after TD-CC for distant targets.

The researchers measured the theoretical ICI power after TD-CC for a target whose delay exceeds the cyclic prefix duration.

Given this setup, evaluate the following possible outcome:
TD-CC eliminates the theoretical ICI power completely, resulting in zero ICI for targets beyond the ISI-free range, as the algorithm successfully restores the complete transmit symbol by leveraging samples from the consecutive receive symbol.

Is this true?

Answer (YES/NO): YES